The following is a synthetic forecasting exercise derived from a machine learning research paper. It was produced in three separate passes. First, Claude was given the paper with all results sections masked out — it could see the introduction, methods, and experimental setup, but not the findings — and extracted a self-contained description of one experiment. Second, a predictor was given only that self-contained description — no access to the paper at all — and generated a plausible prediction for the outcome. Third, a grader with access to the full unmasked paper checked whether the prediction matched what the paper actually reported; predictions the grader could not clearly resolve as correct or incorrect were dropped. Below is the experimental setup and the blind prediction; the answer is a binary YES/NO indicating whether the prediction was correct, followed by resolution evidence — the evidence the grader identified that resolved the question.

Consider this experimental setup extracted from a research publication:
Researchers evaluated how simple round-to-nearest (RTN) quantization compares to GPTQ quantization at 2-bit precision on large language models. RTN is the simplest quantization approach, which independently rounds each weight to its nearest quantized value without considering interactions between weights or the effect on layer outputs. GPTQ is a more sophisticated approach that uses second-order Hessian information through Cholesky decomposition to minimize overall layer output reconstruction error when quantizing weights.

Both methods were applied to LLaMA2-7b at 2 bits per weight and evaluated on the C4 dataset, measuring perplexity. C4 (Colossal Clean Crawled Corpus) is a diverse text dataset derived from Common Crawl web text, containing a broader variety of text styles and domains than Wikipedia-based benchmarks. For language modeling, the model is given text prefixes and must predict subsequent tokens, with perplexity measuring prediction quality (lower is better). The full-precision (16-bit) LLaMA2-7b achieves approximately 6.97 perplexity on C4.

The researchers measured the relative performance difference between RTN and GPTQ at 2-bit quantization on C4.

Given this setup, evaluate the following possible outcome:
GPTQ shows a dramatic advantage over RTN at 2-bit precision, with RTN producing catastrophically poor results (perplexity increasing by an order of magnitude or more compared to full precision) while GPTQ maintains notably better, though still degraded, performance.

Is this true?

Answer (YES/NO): YES